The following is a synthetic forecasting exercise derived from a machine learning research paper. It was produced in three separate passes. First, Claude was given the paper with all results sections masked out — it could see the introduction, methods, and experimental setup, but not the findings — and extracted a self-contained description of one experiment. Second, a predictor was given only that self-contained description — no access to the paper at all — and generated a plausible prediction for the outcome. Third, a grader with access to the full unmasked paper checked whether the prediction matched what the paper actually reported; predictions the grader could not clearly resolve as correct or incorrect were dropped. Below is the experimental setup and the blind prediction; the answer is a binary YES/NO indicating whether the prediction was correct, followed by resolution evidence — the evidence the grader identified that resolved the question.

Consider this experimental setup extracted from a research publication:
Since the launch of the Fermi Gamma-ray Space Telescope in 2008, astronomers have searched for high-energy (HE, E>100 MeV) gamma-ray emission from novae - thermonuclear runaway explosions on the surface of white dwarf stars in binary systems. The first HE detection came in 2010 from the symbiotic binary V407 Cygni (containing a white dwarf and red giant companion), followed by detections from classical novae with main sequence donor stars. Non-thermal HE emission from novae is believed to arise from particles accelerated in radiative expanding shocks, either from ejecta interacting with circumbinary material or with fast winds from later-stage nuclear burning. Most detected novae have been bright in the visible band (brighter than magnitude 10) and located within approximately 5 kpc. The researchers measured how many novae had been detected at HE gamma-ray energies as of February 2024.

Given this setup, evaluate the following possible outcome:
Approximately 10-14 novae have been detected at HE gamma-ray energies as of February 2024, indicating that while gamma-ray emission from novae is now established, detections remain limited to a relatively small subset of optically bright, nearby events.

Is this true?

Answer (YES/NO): NO